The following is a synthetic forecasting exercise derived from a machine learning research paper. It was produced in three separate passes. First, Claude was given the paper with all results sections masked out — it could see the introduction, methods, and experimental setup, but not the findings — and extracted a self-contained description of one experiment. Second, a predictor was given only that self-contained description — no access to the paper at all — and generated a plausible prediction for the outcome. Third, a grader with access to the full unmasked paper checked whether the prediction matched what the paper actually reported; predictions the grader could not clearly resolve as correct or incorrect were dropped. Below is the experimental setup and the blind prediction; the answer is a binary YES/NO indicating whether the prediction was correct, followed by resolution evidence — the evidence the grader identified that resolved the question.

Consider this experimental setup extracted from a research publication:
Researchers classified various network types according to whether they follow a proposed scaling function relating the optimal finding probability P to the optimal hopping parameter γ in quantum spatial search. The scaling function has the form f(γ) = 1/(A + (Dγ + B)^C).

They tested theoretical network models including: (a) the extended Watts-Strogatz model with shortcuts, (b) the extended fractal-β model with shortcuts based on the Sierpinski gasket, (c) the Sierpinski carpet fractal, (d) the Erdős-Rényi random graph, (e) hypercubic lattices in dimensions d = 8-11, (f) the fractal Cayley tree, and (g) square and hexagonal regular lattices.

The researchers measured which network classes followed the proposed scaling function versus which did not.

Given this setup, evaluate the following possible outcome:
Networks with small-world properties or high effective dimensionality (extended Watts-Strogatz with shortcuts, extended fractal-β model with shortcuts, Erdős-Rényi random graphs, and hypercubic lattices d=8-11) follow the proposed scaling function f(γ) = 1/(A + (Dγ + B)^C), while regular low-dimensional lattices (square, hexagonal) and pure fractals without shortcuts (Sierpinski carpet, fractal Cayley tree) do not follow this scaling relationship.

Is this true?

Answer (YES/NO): NO